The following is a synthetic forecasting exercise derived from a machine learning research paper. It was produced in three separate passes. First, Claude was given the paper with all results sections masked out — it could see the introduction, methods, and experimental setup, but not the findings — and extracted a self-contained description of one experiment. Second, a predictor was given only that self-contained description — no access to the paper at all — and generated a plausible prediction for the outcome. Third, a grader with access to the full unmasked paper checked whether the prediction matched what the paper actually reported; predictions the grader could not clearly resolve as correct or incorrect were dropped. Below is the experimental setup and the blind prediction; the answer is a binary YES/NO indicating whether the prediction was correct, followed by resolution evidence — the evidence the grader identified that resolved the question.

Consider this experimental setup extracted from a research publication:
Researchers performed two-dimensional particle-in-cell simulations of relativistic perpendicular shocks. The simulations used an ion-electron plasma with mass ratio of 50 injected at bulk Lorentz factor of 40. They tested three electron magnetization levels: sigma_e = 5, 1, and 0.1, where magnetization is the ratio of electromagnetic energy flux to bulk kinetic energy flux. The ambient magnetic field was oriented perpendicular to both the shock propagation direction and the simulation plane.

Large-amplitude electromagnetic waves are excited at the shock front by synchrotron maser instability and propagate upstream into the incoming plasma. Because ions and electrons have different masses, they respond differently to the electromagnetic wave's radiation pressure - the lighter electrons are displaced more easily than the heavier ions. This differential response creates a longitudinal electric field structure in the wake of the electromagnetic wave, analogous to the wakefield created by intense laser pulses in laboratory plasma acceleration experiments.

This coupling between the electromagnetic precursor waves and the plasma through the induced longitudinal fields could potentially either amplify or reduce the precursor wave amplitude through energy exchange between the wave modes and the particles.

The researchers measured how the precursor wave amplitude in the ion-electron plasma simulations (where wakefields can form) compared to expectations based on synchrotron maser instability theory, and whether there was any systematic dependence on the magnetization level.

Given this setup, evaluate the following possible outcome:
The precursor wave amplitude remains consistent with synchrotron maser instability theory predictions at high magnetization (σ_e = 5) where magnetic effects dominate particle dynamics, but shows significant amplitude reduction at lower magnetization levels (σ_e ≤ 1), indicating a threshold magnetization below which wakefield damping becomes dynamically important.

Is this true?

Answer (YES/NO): NO